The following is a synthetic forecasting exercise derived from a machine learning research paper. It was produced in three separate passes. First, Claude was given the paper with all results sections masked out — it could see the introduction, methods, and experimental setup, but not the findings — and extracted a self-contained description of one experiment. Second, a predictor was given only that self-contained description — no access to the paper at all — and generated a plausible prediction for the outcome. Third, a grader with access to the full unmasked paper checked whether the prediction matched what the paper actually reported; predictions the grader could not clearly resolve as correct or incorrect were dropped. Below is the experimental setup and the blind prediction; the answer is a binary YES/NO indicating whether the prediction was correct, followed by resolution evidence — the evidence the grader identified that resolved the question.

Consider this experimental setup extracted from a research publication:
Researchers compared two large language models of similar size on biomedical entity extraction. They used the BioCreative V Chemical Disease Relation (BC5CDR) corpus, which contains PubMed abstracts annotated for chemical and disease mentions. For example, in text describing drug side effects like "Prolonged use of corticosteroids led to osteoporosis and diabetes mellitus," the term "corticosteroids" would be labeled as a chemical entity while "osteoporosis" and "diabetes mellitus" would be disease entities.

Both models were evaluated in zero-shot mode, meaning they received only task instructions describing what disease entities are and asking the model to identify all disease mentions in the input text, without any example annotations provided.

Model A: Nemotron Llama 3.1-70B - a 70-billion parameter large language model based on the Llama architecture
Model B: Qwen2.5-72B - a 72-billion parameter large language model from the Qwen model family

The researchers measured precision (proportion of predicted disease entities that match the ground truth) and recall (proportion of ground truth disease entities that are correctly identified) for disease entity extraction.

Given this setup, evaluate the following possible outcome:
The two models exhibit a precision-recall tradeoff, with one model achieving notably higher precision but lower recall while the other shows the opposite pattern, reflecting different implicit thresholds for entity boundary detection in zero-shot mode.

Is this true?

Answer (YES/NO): YES